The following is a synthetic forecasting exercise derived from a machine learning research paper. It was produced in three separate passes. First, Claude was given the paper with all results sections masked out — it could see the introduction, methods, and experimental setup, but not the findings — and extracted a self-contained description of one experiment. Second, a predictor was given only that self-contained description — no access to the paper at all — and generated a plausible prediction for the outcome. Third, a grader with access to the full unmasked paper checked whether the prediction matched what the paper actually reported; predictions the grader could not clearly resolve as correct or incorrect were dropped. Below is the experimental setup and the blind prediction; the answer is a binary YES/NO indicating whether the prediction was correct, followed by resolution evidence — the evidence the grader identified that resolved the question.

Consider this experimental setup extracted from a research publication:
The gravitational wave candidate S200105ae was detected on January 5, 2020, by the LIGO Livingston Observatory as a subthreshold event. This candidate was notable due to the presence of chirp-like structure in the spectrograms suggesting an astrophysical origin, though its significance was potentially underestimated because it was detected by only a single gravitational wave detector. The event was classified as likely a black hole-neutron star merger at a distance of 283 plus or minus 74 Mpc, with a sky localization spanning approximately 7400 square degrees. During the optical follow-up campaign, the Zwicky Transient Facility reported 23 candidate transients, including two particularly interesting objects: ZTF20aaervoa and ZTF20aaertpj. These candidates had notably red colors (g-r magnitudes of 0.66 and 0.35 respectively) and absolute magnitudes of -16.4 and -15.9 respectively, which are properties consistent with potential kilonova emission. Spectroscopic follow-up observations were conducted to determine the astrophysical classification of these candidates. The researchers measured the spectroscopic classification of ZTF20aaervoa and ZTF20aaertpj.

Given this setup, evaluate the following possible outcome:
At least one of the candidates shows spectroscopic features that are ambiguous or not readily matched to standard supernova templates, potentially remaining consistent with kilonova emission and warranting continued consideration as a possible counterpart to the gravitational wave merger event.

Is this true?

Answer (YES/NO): NO